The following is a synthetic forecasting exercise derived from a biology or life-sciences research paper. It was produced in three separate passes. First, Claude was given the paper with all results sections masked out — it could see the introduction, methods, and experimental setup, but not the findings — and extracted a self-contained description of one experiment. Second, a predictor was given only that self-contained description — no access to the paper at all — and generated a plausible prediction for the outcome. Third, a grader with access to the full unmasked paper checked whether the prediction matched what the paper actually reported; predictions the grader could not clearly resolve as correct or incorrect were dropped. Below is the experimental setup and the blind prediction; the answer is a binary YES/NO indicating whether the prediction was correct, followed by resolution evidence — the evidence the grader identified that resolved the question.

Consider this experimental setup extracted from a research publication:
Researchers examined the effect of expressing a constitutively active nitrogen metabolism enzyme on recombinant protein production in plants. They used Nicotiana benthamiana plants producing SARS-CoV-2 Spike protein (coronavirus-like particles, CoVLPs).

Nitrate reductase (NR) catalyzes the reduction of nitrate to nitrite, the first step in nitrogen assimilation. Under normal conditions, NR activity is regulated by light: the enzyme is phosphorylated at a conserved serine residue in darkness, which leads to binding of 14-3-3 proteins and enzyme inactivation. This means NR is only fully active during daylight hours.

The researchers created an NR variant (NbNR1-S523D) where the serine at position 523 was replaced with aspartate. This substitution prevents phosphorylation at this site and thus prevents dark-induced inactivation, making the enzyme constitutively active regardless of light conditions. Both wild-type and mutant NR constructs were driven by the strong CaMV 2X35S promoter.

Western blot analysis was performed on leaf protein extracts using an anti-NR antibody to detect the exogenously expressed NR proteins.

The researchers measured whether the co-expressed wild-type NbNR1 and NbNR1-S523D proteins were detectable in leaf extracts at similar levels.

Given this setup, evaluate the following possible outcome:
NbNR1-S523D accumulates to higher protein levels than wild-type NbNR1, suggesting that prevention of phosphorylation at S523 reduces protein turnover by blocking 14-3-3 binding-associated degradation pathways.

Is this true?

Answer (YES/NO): YES